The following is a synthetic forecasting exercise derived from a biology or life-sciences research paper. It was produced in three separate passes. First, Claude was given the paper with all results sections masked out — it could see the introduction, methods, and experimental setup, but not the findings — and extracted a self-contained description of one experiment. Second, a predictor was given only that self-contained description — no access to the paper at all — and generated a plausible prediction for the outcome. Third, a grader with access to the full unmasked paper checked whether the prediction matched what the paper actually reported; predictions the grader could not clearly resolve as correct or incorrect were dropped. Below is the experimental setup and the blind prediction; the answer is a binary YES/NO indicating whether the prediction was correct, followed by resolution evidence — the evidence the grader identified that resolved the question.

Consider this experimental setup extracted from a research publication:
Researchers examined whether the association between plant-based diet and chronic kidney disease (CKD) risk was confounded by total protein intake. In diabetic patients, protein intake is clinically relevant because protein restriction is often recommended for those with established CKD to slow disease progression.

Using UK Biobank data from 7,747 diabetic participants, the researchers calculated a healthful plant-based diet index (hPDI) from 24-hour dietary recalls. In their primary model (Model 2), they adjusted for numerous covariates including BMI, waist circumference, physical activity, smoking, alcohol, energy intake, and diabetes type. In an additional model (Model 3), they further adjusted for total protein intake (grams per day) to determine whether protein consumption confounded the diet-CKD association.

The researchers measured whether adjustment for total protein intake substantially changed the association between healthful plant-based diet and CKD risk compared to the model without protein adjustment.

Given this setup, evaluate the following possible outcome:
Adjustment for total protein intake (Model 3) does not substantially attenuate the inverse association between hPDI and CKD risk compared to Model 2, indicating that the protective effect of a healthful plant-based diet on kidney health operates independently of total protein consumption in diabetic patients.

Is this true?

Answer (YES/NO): YES